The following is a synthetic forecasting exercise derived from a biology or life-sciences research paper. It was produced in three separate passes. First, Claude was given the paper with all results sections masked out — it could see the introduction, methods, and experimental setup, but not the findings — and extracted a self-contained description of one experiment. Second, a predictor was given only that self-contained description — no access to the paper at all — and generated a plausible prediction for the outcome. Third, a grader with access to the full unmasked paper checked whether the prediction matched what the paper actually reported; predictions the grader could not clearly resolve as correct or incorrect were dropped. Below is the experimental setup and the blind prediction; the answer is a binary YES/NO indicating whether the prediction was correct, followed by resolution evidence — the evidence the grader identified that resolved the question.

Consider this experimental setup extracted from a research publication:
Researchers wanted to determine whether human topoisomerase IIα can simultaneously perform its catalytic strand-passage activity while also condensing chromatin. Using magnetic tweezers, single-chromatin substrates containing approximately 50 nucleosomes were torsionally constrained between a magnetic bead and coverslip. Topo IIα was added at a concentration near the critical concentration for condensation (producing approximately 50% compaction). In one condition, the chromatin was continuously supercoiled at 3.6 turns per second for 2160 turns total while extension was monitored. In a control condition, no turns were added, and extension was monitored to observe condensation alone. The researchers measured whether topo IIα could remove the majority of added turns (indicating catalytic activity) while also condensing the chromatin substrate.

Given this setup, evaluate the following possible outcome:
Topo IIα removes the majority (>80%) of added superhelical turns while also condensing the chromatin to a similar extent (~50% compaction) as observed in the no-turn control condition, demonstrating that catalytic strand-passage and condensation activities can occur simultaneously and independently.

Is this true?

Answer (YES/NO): YES